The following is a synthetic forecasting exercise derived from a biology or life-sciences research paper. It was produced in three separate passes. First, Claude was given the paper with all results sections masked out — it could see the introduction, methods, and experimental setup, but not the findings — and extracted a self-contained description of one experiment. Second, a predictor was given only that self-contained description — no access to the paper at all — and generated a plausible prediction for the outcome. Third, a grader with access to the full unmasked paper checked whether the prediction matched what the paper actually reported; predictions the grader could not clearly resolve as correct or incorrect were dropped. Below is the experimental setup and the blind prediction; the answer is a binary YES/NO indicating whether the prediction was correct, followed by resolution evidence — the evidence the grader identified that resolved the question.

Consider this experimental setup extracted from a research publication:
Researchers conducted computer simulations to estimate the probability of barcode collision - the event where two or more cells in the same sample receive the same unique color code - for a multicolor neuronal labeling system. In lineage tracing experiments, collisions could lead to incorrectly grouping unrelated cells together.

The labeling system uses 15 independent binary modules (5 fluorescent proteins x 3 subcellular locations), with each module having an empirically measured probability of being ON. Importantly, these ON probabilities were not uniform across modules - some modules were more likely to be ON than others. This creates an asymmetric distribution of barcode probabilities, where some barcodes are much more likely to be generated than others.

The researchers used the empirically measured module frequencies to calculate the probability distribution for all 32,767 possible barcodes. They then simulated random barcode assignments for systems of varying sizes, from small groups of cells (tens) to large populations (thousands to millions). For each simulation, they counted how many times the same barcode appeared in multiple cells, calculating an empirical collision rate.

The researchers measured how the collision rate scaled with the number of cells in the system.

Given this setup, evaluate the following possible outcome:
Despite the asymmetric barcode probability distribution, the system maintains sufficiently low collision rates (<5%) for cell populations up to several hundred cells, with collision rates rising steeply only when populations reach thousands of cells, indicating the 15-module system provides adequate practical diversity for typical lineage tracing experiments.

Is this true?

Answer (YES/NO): NO